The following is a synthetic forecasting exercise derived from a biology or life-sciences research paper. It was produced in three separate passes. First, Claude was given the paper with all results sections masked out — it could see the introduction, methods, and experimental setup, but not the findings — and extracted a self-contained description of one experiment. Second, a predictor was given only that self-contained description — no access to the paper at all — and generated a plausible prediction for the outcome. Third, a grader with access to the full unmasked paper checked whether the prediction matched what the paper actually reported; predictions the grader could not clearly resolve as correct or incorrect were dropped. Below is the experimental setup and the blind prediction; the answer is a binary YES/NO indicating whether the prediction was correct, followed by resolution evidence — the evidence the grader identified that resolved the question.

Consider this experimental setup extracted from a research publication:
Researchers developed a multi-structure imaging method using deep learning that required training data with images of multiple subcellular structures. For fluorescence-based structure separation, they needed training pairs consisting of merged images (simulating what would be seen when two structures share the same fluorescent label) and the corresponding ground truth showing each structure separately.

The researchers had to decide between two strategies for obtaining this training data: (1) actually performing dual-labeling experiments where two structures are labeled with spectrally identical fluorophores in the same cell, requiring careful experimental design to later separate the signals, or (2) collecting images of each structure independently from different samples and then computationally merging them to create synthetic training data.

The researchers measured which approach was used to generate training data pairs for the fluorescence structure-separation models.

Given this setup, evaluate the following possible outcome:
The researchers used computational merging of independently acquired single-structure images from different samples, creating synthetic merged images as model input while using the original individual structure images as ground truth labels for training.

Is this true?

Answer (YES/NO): YES